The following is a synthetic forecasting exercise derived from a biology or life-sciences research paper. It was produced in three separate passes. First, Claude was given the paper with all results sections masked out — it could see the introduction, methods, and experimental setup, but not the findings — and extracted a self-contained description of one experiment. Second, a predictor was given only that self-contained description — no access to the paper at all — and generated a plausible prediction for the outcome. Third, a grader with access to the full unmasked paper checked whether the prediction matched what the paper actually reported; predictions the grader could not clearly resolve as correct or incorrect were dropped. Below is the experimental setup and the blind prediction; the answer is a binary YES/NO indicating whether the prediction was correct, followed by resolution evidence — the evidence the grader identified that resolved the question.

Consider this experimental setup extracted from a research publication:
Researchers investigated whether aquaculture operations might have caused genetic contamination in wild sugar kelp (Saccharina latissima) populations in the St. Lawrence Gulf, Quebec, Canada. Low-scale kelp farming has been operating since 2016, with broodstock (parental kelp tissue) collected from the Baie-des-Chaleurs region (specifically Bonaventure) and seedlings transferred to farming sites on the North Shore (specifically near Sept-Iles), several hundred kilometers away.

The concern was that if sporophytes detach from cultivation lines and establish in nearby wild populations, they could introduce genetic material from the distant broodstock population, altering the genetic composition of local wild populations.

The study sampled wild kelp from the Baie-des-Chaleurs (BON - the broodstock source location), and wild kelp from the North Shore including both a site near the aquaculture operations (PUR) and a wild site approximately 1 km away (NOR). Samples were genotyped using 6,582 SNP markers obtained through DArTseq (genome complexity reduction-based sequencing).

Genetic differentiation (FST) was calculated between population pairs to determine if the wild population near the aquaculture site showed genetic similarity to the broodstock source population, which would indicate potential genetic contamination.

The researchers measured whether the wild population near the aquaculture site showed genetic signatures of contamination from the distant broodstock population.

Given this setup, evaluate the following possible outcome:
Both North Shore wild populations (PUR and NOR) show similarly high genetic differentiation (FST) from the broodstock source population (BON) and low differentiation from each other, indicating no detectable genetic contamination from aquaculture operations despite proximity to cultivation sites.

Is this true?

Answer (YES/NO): YES